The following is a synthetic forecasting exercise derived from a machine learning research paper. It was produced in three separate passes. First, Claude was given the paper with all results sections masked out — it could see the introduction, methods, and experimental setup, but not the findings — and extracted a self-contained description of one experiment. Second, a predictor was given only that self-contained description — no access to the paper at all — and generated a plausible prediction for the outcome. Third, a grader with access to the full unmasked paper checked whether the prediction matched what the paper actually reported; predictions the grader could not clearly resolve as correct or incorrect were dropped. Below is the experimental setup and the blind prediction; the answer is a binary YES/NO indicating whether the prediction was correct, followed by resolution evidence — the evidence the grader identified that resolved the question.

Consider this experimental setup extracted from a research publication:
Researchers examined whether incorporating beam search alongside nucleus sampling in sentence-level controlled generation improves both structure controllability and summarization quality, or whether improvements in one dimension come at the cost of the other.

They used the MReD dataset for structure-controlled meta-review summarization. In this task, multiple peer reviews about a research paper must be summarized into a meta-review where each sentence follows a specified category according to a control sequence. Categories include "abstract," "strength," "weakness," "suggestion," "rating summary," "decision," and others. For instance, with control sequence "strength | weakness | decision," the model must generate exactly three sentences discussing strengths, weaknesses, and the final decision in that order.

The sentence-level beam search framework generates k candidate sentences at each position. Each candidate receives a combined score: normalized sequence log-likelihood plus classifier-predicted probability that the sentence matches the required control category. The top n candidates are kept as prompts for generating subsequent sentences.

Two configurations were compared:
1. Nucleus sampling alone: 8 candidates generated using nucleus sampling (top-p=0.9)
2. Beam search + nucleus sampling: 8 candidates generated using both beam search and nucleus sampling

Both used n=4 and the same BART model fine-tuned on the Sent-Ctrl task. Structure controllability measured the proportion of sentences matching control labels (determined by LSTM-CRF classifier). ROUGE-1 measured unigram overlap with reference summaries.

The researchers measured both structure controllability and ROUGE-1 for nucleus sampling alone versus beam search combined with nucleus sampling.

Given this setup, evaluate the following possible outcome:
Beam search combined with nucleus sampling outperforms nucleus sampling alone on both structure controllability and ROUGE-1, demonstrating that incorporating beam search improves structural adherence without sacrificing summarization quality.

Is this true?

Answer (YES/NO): YES